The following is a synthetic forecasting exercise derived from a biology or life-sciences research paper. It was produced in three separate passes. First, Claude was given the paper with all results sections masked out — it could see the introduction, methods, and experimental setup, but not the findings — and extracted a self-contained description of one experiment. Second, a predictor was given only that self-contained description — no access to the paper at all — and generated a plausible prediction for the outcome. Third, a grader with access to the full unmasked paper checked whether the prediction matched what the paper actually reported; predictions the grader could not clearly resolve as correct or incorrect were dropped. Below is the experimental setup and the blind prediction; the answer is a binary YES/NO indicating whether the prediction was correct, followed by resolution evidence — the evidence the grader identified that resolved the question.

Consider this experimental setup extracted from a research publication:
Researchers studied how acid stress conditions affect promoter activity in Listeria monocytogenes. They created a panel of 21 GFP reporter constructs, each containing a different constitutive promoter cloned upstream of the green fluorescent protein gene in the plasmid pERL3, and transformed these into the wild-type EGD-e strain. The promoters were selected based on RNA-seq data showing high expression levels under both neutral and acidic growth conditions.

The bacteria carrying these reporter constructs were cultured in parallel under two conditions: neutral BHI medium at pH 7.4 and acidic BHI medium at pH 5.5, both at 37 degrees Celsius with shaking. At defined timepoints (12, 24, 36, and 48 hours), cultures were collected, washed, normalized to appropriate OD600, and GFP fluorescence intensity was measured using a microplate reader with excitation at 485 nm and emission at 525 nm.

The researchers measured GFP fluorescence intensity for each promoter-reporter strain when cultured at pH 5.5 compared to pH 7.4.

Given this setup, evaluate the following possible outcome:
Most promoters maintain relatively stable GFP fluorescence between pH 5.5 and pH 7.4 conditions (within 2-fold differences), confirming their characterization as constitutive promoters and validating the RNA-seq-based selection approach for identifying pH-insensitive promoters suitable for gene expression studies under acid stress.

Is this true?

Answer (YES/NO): NO